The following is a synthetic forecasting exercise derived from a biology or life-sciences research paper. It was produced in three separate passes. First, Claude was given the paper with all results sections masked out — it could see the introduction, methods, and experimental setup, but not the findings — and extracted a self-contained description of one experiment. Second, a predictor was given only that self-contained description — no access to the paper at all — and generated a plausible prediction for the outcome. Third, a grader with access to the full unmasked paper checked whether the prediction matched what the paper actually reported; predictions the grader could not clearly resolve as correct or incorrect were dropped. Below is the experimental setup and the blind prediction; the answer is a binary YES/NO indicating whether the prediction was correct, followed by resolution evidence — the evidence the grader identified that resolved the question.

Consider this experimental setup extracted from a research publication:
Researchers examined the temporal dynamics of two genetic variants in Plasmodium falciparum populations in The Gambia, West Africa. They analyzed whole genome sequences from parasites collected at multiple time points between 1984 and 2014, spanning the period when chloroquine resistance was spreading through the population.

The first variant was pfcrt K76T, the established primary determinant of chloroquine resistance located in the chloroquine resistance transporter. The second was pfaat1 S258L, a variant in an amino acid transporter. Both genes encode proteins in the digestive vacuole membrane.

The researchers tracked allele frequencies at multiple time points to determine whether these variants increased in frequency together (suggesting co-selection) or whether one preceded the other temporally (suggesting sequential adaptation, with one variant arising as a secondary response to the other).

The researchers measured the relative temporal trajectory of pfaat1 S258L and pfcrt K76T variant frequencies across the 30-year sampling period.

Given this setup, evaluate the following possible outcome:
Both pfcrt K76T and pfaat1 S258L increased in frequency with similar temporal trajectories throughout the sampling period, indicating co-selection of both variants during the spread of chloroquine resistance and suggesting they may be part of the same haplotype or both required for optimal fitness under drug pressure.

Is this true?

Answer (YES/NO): YES